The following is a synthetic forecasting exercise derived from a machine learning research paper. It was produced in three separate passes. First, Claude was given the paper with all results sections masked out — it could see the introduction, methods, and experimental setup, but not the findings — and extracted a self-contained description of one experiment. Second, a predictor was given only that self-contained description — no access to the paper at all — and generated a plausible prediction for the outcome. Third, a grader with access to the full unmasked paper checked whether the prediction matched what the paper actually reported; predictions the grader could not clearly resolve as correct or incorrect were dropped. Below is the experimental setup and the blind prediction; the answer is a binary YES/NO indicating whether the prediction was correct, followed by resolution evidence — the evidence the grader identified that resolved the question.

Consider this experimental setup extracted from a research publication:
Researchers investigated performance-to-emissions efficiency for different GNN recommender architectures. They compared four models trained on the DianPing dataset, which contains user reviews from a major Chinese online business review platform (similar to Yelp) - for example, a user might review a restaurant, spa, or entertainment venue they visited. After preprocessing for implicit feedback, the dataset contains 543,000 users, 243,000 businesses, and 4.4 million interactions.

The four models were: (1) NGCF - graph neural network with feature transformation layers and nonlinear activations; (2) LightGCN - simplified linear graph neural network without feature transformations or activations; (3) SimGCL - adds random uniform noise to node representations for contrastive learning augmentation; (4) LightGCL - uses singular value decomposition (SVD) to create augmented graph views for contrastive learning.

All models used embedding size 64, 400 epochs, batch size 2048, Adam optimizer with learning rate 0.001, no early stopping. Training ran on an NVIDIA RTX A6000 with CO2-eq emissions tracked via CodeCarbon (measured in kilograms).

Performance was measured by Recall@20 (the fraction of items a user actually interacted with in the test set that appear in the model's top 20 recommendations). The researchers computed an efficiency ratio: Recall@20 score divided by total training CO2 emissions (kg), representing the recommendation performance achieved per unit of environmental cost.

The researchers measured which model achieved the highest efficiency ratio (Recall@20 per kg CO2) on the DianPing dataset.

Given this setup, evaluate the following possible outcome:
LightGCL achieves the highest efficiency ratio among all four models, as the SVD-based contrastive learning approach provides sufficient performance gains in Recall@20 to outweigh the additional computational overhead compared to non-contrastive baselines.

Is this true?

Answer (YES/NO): NO